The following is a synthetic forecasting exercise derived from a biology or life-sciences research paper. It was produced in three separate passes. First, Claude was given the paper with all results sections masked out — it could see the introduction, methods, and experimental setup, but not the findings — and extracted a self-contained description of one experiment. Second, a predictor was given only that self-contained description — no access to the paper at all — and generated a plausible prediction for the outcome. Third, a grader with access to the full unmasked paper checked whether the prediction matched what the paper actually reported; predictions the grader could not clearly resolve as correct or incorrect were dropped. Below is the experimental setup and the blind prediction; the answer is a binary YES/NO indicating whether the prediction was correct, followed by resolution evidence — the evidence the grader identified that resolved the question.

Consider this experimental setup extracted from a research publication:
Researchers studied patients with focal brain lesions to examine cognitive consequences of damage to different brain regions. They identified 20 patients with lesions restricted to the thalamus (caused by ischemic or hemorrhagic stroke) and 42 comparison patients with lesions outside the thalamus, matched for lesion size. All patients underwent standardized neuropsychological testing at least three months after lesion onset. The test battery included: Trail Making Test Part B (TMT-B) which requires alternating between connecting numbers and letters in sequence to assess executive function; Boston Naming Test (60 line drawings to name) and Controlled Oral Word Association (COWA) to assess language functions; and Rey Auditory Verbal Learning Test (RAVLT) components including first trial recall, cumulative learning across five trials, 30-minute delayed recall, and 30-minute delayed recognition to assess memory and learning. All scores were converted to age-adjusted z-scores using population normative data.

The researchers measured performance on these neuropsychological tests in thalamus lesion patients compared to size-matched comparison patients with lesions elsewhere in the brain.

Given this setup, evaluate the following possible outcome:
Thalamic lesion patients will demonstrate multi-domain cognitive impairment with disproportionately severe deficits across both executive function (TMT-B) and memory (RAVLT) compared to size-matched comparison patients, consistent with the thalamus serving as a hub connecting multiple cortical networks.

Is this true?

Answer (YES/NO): YES